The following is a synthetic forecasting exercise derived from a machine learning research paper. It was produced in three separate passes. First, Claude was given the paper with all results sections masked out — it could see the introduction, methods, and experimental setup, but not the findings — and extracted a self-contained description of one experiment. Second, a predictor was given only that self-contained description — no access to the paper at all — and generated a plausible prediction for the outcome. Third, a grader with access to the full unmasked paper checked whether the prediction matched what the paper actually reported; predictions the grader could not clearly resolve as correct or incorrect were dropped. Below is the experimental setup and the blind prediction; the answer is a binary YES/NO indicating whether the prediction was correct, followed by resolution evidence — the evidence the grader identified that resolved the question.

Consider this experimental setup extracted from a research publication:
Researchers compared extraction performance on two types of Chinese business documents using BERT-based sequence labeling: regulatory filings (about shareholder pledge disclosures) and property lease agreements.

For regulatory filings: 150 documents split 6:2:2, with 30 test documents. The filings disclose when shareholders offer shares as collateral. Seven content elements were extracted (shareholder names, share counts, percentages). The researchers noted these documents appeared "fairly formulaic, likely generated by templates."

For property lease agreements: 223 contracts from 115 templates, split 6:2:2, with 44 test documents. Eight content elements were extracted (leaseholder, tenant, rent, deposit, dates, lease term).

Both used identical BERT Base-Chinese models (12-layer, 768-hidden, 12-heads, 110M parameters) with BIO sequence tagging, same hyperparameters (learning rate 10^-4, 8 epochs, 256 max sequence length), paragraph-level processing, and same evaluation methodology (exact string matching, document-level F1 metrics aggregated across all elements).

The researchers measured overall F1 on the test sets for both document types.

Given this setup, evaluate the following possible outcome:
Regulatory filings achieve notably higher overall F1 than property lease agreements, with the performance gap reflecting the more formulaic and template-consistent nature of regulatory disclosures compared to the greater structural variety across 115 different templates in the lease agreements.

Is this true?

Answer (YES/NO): NO